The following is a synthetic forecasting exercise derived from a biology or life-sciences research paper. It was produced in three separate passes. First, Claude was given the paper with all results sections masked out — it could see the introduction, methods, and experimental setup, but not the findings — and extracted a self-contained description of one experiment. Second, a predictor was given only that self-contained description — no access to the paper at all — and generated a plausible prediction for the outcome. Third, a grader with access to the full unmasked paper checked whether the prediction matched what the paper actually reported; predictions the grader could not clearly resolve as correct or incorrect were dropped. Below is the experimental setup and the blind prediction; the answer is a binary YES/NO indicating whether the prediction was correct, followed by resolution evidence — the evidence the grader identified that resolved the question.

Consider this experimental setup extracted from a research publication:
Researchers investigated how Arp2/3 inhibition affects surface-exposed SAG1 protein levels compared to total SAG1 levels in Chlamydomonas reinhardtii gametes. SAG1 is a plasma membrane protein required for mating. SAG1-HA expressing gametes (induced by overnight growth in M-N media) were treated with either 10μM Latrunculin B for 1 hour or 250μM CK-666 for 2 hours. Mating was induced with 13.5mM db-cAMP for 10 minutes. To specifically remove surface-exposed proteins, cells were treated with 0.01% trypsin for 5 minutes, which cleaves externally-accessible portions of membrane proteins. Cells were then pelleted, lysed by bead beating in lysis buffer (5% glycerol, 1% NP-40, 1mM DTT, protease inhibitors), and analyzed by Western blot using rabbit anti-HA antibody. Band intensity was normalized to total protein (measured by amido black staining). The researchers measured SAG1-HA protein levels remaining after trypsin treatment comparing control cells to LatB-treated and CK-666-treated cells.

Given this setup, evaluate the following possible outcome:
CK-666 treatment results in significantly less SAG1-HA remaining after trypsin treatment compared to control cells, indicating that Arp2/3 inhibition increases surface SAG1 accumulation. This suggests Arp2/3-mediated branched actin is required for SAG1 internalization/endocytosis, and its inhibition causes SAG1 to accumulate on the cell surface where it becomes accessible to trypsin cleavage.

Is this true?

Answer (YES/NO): YES